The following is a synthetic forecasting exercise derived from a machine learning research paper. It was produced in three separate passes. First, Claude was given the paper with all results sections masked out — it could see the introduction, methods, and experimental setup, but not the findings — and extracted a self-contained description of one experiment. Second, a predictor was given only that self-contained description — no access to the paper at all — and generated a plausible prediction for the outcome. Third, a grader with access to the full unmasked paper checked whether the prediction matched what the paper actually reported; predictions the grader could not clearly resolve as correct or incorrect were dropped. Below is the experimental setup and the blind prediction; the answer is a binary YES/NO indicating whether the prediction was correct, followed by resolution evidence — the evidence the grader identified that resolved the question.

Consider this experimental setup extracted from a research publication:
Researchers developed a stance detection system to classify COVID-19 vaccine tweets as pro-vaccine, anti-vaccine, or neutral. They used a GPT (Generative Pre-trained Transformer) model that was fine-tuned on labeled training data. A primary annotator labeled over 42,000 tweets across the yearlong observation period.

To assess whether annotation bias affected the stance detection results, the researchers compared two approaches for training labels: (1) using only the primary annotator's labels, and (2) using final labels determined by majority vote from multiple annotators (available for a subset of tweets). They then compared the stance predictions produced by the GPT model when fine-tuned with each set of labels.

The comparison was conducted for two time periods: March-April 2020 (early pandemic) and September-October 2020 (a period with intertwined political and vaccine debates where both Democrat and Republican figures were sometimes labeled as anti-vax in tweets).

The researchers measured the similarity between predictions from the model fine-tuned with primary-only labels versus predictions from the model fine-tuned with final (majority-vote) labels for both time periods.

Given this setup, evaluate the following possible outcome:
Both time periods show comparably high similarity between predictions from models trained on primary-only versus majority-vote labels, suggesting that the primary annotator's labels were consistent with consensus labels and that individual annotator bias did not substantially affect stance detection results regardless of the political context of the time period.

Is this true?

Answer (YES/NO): NO